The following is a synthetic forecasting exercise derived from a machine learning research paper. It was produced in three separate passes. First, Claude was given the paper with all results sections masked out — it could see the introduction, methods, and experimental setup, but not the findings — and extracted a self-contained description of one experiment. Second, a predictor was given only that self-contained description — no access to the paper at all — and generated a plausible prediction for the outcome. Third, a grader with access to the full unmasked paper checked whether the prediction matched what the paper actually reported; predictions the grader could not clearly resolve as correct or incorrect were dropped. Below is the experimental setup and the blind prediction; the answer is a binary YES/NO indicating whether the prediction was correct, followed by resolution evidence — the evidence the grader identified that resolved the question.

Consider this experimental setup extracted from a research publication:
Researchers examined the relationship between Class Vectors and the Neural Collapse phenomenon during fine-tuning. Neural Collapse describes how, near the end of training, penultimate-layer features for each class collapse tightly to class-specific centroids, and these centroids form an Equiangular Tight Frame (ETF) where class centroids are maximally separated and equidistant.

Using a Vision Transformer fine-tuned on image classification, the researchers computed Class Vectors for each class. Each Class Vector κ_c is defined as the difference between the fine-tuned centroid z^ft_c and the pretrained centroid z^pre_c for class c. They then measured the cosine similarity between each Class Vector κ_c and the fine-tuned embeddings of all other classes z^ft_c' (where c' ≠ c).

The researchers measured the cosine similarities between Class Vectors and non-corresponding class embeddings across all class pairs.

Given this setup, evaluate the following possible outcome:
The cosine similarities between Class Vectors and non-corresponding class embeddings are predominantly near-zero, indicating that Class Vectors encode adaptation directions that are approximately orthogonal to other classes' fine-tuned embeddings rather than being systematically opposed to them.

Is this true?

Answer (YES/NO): YES